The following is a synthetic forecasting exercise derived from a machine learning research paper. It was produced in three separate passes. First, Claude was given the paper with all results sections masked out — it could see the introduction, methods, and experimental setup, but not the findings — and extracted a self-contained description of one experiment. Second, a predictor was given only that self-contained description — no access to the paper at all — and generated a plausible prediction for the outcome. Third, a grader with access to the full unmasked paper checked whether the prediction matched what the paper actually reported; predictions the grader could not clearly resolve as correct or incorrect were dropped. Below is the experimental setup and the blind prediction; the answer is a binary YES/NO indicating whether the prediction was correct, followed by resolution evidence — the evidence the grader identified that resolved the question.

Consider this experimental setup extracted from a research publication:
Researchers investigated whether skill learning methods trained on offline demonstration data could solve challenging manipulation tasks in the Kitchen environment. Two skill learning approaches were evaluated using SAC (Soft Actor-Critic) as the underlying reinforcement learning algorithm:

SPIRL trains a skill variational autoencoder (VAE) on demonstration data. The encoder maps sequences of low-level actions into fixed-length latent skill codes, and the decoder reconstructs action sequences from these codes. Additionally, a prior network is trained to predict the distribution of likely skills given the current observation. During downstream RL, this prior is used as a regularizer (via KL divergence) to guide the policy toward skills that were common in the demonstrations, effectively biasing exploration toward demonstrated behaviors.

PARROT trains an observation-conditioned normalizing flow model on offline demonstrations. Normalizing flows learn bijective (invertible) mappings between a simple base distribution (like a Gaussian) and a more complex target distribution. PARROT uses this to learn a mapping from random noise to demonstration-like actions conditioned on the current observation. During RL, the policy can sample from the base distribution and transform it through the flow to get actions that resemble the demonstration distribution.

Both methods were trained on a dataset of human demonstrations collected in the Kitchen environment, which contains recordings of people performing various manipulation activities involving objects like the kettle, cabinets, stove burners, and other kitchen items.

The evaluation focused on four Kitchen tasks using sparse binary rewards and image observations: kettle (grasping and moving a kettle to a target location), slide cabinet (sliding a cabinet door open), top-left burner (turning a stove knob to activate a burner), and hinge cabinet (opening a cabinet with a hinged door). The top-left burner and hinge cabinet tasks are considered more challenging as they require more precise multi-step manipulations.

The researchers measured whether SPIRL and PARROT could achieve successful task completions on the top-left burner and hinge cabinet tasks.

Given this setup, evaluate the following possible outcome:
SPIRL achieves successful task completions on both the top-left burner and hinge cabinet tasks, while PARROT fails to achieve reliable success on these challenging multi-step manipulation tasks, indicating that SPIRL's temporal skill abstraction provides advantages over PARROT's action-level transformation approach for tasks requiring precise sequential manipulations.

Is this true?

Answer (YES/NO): NO